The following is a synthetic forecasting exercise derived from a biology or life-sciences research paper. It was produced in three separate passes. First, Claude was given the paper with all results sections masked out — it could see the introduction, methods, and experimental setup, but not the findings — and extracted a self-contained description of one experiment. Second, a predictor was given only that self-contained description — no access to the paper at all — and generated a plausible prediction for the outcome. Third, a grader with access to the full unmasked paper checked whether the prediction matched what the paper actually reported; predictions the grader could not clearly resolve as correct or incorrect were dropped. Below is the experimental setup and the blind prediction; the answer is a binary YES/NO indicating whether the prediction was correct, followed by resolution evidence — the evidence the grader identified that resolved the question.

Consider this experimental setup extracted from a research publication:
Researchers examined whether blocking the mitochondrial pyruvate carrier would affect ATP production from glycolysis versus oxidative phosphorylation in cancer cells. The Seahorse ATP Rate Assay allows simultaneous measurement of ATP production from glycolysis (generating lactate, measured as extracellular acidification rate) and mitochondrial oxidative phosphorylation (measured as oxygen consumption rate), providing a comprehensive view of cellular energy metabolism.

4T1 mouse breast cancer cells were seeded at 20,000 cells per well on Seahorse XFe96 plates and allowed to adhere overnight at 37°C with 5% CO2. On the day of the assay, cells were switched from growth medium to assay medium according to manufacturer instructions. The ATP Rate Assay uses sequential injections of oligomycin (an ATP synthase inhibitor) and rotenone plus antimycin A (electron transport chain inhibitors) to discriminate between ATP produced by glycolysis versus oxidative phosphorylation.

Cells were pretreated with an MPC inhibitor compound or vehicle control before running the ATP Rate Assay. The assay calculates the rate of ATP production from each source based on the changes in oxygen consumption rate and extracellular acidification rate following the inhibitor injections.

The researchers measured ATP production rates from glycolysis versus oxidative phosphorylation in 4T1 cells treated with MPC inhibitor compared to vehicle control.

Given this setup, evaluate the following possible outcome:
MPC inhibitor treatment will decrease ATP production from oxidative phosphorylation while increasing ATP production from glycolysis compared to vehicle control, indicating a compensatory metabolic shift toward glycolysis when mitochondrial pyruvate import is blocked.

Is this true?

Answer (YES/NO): NO